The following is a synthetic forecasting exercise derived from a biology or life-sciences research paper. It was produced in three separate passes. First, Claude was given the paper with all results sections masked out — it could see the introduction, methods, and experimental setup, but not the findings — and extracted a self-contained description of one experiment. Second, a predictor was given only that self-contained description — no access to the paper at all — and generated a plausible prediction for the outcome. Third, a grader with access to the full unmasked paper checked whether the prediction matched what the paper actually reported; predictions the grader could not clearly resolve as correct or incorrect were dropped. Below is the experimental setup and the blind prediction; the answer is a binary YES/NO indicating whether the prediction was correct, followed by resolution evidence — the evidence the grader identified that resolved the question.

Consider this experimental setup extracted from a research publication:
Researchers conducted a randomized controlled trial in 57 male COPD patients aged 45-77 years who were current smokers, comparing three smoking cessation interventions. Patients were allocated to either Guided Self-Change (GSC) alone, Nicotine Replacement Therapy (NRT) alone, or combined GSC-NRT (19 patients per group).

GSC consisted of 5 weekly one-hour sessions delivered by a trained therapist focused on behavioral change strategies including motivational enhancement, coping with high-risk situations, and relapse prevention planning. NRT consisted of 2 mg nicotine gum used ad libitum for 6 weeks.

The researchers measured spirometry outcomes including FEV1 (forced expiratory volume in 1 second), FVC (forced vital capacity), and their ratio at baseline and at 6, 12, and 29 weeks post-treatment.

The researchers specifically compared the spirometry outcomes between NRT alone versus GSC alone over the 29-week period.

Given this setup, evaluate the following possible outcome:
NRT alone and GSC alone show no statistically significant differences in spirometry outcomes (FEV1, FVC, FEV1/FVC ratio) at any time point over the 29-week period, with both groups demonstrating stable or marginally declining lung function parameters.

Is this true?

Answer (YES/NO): NO